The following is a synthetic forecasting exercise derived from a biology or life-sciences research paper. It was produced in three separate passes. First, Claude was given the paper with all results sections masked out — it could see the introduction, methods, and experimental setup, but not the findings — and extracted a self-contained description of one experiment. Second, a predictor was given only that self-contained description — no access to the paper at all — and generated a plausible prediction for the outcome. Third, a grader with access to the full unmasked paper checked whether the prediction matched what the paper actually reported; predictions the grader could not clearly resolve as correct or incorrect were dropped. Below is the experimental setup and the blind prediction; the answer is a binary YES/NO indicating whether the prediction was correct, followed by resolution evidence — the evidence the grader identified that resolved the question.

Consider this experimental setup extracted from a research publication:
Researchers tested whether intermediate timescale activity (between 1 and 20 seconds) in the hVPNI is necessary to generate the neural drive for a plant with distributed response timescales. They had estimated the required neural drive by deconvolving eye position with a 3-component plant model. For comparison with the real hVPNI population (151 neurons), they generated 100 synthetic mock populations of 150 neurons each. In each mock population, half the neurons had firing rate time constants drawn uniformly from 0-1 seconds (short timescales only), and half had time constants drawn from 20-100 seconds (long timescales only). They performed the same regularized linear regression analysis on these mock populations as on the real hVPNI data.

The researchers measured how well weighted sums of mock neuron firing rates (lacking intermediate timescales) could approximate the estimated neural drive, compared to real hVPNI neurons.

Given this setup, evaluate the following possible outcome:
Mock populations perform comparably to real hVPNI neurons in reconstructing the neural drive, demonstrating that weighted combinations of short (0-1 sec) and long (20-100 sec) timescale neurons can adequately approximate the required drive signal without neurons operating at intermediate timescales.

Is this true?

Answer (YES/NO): NO